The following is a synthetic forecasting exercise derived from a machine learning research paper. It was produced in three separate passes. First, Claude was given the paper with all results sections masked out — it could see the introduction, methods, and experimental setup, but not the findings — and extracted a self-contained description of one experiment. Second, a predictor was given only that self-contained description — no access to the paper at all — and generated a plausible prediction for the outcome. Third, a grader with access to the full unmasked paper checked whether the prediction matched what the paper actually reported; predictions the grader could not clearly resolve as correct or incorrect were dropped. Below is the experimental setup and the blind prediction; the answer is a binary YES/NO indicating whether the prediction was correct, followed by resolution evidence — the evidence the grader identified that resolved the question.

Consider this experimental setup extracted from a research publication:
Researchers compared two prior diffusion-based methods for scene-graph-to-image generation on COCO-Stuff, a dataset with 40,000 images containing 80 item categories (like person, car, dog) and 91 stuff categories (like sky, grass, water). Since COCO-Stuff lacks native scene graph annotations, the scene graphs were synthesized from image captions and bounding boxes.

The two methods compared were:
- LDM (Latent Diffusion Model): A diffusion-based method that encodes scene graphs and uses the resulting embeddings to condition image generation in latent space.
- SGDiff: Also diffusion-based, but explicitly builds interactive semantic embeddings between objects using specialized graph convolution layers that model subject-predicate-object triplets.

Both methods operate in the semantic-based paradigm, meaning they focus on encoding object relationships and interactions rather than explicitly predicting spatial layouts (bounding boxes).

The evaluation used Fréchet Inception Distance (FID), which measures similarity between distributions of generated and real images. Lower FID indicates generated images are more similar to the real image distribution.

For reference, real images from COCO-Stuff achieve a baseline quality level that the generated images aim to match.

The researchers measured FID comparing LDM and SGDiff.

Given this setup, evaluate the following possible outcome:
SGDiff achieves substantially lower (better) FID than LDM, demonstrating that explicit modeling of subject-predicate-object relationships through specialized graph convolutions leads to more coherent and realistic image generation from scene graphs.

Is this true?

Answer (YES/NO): YES